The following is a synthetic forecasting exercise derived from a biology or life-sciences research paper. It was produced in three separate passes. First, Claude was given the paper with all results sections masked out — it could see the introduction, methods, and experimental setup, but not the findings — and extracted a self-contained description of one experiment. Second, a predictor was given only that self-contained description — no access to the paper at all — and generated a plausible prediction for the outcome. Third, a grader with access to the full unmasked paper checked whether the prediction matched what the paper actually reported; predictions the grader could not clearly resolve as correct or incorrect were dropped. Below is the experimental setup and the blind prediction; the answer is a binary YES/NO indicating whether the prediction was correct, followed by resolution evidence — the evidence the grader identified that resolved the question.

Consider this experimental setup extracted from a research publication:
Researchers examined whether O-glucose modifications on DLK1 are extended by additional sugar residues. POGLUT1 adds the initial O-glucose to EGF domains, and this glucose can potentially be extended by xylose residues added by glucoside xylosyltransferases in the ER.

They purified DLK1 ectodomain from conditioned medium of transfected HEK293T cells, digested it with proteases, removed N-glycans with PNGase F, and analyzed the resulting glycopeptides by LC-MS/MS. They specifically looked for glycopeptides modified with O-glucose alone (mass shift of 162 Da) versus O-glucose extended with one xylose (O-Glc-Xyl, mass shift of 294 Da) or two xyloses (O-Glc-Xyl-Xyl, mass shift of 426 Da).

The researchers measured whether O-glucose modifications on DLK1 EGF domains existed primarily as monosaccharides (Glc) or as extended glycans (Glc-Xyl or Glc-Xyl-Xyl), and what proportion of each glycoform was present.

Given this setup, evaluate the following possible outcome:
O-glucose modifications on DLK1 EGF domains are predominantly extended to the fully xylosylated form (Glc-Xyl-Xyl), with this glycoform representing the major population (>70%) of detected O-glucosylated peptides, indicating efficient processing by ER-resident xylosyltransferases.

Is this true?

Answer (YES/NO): NO